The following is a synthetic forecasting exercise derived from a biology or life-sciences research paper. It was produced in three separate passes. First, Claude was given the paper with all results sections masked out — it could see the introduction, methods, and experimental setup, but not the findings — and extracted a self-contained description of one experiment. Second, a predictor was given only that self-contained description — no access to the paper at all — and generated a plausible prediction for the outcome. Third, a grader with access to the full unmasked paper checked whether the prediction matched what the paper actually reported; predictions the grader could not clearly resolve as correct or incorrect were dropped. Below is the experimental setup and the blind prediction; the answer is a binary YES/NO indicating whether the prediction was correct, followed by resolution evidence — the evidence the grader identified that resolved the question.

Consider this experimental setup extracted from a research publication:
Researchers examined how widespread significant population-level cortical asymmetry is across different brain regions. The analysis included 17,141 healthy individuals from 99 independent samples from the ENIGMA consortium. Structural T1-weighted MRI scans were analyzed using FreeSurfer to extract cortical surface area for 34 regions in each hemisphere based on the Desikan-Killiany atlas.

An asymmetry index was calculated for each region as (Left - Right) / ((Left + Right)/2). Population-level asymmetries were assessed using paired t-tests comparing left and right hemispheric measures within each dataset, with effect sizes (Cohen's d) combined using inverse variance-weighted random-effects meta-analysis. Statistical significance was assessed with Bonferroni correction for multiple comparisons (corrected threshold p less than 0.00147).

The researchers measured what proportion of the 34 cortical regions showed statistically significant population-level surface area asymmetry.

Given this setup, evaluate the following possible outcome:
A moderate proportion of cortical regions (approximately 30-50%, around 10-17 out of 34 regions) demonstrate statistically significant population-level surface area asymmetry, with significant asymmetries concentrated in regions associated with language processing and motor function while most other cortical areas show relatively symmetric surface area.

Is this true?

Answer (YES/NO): NO